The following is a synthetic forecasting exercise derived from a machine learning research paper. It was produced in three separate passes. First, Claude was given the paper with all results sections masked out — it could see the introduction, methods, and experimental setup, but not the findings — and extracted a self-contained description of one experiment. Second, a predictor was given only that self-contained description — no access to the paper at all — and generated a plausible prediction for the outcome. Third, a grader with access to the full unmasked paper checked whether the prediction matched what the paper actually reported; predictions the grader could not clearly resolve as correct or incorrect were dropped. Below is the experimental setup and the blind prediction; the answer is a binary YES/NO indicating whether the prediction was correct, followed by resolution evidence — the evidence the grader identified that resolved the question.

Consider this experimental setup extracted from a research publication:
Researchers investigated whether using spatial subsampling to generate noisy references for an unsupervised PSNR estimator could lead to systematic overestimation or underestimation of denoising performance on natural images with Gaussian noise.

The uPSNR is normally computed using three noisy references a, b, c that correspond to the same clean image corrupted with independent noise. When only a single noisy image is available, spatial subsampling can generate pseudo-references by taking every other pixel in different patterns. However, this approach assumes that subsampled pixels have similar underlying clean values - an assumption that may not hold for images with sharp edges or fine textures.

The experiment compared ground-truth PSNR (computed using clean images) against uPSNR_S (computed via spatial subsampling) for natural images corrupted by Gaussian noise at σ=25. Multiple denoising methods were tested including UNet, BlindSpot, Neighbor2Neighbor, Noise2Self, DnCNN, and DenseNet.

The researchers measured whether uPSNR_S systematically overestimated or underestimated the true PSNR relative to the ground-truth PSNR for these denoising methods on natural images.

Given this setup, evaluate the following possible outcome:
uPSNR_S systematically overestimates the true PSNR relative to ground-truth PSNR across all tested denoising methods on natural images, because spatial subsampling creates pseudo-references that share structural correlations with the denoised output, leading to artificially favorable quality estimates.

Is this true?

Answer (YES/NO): NO